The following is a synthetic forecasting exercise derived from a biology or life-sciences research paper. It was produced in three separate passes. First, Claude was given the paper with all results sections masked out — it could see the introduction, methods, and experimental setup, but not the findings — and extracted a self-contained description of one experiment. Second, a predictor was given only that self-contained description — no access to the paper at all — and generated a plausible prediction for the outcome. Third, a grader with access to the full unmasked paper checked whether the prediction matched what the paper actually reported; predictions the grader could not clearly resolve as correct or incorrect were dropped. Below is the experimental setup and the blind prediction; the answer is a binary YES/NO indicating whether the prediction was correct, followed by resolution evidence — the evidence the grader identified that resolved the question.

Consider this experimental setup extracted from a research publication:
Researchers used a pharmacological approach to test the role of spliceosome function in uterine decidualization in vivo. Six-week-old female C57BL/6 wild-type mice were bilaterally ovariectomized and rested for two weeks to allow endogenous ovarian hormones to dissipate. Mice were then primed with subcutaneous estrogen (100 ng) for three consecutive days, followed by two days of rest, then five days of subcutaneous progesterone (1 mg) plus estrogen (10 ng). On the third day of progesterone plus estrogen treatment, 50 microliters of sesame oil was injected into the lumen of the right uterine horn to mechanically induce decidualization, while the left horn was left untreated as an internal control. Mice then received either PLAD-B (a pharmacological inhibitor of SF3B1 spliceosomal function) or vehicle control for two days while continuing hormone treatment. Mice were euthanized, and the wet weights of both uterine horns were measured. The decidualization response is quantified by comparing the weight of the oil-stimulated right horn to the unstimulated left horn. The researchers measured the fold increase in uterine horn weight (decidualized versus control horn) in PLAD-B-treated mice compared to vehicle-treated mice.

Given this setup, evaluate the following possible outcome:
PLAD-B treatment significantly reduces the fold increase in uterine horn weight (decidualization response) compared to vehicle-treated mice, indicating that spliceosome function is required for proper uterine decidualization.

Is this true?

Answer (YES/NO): YES